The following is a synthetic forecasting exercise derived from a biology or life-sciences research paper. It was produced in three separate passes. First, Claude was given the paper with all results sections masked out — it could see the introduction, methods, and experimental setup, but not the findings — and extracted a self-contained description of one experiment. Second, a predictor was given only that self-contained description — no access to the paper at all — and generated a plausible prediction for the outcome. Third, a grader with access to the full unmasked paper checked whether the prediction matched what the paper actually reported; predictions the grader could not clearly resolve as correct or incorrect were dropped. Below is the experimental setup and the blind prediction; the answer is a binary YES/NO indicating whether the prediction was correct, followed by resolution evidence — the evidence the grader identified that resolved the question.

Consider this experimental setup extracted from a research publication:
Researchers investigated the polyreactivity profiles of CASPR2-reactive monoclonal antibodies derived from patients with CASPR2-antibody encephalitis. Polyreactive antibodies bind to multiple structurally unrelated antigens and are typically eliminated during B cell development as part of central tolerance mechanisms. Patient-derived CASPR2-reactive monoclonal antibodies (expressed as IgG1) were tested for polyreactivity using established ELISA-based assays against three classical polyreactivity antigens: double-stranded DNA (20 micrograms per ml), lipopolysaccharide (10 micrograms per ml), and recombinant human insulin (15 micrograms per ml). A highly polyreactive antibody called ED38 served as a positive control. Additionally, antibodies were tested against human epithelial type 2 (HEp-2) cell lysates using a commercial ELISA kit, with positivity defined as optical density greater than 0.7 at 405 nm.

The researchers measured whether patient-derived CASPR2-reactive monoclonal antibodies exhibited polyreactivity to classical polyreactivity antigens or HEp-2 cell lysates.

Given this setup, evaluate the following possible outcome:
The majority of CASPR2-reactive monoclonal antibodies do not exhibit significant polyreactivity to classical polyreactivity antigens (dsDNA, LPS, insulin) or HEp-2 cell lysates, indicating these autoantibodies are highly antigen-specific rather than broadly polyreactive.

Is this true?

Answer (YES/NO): YES